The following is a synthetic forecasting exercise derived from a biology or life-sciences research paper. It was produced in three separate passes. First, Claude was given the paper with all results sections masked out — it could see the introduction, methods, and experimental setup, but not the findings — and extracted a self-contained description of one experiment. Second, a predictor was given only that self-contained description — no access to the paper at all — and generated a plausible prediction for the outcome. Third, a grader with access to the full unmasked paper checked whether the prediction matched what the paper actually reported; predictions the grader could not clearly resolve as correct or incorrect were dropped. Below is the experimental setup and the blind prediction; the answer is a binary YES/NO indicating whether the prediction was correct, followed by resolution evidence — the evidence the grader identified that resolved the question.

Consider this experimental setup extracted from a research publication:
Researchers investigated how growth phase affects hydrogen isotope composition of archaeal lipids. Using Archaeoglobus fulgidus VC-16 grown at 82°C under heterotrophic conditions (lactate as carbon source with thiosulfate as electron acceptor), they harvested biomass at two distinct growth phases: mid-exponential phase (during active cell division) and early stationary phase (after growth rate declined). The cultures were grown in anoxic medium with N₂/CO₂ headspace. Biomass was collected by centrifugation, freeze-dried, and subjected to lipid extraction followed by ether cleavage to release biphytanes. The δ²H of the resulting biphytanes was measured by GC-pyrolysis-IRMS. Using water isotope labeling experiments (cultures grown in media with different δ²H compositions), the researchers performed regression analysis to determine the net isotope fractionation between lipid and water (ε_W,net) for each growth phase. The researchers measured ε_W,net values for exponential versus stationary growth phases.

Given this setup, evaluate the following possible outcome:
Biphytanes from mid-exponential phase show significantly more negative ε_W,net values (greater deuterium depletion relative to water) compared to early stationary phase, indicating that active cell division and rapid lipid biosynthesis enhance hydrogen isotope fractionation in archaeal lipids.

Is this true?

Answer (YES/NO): YES